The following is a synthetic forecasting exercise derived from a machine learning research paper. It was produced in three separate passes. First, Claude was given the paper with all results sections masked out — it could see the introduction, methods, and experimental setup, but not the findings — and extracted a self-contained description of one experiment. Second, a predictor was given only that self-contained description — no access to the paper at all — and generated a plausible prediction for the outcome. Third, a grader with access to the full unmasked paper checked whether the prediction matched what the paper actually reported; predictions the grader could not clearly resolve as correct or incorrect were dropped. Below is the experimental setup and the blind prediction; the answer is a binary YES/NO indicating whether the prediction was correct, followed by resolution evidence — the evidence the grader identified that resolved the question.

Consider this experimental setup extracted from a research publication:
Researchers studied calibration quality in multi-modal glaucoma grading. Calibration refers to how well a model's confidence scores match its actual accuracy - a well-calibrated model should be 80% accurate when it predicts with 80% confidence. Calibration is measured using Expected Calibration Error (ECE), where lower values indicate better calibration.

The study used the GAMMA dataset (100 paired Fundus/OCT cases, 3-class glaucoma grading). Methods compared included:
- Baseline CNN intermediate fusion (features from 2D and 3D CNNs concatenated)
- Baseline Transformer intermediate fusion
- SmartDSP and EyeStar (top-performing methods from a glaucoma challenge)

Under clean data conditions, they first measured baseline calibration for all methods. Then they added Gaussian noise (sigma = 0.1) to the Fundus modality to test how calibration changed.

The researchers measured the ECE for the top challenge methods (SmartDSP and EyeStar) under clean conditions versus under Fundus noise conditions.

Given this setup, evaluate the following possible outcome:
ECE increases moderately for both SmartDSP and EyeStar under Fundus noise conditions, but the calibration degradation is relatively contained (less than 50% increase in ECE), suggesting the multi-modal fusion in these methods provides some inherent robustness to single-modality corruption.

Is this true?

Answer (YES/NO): NO